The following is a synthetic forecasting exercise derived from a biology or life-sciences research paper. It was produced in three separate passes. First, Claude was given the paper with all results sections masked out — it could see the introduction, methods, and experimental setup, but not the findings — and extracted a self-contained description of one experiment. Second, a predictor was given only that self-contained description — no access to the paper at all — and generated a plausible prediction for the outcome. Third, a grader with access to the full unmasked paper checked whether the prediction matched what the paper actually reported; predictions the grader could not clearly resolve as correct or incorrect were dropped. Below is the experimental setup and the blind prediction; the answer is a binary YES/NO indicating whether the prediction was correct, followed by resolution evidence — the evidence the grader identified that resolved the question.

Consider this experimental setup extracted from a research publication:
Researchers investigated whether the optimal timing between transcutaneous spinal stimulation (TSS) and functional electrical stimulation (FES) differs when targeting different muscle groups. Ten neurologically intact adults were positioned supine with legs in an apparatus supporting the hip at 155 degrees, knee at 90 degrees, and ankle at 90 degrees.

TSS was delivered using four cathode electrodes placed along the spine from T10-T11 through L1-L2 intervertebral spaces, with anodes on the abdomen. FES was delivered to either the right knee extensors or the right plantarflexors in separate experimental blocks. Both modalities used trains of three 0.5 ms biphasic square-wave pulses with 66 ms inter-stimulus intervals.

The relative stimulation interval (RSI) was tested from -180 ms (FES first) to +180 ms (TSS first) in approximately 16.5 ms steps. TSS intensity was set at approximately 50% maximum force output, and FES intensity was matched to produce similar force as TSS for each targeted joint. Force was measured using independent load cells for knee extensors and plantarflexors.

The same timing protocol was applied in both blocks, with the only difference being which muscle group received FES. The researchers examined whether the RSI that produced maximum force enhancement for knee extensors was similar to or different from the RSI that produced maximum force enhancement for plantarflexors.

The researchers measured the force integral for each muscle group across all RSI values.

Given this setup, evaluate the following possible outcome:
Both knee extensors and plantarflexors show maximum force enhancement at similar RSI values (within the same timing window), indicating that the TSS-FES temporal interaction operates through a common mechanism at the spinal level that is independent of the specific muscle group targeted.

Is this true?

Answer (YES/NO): YES